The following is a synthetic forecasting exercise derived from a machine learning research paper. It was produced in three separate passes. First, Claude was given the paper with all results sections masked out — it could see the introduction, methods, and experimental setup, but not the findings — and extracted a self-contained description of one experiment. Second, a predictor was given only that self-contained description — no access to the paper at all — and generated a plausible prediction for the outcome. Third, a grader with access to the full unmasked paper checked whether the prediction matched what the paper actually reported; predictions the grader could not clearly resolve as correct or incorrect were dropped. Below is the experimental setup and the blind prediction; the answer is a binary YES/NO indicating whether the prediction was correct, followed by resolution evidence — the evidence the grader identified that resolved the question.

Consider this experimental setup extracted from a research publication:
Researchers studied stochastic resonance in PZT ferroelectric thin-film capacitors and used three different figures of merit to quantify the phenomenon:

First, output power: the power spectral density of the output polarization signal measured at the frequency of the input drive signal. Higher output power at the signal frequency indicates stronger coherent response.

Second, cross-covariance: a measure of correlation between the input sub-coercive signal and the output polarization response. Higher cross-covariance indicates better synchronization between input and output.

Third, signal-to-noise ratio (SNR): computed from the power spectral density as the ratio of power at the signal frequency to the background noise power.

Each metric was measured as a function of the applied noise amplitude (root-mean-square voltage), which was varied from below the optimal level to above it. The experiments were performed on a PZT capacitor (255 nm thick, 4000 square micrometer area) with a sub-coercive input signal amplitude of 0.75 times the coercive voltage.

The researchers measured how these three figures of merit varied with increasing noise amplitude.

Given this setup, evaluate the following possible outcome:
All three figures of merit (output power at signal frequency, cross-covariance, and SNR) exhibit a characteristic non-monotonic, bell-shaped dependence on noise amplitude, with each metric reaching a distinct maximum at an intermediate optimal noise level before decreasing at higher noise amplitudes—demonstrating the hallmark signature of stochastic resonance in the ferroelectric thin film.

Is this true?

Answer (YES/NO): YES